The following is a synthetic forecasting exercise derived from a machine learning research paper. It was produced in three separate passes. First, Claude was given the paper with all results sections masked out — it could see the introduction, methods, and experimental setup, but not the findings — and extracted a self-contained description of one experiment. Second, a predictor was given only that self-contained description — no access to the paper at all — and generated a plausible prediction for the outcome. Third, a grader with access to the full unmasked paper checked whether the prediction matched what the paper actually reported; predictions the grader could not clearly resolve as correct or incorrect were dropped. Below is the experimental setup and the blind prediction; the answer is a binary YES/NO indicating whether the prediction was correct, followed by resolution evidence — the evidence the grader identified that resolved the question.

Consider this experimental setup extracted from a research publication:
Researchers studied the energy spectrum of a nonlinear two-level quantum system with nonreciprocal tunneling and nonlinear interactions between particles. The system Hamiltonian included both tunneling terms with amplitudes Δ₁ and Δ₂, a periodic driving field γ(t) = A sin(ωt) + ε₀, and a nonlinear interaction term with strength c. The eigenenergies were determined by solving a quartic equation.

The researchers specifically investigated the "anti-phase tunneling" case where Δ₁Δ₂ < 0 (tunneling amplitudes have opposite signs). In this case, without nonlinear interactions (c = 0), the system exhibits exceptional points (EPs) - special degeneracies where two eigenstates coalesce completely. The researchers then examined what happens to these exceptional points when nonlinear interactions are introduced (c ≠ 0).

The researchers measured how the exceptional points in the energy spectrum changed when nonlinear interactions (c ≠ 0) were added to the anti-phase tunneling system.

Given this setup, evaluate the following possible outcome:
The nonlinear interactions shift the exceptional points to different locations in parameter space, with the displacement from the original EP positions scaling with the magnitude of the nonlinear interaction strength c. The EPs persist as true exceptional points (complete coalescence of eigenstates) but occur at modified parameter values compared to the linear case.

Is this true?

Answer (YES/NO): NO